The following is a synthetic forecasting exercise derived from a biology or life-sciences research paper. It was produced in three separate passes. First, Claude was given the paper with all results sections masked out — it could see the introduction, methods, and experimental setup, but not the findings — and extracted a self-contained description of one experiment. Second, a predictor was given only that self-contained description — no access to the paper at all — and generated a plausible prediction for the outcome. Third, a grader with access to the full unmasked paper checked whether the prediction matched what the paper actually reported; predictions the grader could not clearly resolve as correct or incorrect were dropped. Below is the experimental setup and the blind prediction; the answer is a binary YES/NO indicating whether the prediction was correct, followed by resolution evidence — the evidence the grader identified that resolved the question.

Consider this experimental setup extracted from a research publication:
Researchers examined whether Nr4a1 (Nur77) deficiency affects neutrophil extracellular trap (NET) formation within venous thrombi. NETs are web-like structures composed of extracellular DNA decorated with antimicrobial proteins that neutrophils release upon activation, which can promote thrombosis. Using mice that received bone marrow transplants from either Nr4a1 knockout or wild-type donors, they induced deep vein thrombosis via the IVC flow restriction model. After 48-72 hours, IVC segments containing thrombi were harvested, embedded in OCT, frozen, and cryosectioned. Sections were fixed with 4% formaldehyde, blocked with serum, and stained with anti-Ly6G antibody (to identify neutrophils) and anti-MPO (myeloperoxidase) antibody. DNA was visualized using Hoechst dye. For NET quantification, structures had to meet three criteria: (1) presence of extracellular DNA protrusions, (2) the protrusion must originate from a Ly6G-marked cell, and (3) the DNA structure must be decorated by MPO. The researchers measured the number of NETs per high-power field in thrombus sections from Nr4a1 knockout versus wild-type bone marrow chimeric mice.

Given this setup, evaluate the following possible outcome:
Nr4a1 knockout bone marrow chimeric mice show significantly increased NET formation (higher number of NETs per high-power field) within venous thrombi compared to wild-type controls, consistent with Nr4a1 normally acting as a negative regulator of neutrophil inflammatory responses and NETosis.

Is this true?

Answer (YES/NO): NO